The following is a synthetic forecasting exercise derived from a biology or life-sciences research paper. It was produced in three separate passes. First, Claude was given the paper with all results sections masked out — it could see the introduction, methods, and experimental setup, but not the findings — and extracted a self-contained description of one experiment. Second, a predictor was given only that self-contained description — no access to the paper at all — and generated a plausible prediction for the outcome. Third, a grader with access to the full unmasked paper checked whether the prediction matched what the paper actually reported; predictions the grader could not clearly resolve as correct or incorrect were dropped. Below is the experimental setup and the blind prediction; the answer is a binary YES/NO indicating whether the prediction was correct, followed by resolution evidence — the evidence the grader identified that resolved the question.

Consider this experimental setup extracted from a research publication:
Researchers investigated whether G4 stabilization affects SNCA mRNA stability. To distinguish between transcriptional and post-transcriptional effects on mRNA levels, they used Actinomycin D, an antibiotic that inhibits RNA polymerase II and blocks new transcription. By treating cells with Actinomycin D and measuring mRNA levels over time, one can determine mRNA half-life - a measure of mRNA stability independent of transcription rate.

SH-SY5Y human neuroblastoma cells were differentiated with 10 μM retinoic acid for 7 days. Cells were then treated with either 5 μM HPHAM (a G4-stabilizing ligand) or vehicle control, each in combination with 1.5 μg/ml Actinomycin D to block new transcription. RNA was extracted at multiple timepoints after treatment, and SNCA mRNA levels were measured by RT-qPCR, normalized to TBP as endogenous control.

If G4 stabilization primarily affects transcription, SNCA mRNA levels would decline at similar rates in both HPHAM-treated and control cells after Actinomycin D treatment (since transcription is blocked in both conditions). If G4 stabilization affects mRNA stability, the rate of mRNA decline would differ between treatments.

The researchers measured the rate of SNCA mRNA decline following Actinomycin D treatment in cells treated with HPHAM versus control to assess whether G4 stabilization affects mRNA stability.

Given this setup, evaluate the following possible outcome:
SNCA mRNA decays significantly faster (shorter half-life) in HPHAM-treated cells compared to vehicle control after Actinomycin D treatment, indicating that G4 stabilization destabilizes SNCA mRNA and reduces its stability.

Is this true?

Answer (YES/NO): YES